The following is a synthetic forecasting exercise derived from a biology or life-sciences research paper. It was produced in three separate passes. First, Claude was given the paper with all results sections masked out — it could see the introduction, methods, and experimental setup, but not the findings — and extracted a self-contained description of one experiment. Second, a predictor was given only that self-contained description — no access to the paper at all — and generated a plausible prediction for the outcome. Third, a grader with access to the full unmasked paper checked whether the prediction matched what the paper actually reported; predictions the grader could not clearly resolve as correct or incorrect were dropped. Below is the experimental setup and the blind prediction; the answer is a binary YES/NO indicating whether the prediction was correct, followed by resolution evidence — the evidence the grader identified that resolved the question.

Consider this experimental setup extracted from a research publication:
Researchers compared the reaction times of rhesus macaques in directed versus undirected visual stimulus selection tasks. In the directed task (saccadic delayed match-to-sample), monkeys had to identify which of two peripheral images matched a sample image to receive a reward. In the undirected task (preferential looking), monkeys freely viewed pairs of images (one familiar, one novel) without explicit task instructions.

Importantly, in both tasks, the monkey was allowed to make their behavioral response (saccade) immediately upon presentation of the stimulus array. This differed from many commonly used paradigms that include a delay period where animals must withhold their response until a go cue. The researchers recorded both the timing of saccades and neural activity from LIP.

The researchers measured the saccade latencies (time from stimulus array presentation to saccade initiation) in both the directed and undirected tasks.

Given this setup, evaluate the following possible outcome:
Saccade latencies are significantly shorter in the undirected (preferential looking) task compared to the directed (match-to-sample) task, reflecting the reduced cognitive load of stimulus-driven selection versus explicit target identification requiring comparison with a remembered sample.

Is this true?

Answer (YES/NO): NO